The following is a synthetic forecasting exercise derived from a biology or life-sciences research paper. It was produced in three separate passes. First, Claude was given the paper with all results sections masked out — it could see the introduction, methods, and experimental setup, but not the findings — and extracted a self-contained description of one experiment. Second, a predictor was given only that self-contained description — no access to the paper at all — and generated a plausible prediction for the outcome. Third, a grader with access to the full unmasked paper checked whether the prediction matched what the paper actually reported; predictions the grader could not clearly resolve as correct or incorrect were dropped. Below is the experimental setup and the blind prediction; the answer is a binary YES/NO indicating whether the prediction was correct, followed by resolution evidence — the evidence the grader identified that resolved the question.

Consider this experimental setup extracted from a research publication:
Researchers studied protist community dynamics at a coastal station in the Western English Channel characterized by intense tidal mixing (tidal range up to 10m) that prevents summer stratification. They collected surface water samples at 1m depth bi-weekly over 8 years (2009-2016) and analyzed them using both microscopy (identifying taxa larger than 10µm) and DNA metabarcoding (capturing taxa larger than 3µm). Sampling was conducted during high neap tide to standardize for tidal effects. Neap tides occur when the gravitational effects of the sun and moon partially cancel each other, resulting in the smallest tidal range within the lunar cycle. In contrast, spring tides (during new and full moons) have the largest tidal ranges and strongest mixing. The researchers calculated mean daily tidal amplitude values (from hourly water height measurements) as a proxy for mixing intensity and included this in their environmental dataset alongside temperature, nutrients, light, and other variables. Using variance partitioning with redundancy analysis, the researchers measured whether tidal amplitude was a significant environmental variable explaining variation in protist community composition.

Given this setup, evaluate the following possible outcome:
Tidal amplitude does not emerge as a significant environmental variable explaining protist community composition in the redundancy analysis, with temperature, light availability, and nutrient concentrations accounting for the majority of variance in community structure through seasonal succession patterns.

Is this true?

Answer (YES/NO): YES